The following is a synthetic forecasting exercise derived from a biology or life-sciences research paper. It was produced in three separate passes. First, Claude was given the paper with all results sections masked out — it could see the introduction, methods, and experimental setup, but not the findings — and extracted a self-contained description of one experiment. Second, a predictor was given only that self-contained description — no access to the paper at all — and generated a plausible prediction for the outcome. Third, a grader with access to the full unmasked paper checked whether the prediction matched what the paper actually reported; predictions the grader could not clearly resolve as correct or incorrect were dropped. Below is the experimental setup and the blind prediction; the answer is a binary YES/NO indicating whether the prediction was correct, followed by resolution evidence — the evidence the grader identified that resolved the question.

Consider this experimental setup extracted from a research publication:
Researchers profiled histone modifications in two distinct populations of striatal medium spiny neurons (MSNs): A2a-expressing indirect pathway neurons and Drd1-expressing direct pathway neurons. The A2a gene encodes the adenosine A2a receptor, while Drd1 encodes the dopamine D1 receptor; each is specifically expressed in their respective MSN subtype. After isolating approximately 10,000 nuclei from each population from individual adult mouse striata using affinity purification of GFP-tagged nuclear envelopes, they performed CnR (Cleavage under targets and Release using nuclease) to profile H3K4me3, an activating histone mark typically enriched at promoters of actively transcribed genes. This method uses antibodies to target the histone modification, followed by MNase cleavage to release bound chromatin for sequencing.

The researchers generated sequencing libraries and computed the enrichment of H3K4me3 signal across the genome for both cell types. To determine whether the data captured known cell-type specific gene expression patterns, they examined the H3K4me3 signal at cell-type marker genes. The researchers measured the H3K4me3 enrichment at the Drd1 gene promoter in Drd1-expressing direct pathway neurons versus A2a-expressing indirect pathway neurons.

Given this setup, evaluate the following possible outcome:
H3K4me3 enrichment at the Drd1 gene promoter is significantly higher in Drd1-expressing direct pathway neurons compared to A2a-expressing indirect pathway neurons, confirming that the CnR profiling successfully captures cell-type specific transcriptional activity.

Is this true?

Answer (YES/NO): YES